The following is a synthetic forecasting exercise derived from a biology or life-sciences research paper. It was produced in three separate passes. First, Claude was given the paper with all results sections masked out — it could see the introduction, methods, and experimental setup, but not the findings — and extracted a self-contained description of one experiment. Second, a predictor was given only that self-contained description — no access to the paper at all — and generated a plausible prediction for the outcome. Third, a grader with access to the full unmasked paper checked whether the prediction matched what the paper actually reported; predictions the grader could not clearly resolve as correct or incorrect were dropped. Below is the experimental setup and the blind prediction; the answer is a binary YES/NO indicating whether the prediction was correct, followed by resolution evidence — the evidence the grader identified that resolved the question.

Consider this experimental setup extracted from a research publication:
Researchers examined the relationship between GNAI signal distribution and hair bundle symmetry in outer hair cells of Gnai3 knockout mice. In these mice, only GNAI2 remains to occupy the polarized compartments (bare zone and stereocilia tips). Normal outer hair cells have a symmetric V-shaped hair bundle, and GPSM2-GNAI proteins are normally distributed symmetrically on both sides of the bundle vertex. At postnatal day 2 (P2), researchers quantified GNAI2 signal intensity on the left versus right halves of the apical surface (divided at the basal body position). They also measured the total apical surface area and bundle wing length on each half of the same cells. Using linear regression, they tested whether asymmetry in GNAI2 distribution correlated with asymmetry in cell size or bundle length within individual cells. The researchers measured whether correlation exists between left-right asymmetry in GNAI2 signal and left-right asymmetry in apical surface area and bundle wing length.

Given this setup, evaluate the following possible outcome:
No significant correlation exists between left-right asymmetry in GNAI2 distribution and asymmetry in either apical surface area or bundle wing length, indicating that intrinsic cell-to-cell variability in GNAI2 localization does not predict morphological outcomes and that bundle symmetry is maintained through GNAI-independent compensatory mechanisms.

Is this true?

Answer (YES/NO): NO